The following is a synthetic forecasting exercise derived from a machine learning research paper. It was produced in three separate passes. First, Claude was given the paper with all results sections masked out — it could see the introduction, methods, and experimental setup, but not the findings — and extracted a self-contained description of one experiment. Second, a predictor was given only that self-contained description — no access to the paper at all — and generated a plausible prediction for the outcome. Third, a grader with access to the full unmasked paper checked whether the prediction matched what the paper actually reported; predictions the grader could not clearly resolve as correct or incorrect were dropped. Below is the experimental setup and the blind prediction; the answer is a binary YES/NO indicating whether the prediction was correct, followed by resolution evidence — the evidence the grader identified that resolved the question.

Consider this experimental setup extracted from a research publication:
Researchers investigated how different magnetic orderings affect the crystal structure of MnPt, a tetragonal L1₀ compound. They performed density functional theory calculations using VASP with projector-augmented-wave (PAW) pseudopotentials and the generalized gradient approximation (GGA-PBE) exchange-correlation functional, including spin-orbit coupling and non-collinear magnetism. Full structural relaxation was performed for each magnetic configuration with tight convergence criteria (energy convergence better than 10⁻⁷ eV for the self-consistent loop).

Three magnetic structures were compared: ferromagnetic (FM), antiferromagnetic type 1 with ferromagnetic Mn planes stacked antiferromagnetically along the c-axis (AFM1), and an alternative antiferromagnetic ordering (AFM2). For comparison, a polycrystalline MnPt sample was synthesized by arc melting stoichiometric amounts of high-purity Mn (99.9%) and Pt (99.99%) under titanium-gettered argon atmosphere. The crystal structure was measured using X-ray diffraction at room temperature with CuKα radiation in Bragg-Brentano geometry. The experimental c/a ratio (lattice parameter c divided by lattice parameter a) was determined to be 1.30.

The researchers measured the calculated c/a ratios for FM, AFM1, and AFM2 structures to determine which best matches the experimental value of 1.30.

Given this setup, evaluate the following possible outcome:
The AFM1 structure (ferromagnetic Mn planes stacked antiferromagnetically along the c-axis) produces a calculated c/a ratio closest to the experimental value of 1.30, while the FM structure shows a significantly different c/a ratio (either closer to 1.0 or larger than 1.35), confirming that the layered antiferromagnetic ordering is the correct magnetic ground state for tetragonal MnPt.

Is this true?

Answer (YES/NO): NO